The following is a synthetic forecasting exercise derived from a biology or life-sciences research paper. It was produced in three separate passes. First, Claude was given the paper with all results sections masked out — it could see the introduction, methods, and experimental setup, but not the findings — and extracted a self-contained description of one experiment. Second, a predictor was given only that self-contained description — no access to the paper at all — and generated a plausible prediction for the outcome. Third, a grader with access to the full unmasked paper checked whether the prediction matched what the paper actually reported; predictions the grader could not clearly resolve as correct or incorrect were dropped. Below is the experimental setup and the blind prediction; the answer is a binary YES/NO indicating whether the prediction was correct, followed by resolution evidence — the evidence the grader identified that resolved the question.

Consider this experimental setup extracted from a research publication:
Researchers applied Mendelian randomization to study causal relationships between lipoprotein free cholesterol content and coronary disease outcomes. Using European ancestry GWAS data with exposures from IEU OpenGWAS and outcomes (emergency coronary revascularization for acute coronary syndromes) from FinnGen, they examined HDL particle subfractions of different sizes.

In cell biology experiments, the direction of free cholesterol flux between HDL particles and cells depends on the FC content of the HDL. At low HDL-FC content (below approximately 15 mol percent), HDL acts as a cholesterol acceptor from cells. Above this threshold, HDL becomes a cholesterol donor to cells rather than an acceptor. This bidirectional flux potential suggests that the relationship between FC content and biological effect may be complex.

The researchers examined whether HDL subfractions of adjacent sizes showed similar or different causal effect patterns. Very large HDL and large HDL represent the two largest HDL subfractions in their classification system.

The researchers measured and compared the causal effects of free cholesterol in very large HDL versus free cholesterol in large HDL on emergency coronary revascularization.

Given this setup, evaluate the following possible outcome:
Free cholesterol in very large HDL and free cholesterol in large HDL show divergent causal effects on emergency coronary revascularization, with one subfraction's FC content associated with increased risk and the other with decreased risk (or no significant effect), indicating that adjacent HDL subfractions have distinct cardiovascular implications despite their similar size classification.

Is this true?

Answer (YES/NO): YES